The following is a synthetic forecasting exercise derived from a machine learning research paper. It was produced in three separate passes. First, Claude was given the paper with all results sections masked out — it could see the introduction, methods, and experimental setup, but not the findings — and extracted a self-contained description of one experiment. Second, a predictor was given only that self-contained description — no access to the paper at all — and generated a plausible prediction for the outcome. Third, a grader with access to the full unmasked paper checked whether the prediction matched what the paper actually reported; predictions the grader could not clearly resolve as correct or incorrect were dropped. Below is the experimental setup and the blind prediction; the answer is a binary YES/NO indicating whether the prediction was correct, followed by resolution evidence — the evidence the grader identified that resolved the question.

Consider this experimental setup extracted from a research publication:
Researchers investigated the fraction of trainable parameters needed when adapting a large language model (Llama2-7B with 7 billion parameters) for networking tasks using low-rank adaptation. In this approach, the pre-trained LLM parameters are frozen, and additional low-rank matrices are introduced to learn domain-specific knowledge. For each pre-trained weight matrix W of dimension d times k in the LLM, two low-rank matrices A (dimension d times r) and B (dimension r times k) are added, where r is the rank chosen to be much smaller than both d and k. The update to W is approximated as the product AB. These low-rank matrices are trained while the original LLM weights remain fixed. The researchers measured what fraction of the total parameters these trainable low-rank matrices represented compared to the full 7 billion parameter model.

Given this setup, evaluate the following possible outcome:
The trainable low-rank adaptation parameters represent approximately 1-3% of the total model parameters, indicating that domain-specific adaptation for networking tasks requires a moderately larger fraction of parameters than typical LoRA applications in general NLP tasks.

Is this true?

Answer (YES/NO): NO